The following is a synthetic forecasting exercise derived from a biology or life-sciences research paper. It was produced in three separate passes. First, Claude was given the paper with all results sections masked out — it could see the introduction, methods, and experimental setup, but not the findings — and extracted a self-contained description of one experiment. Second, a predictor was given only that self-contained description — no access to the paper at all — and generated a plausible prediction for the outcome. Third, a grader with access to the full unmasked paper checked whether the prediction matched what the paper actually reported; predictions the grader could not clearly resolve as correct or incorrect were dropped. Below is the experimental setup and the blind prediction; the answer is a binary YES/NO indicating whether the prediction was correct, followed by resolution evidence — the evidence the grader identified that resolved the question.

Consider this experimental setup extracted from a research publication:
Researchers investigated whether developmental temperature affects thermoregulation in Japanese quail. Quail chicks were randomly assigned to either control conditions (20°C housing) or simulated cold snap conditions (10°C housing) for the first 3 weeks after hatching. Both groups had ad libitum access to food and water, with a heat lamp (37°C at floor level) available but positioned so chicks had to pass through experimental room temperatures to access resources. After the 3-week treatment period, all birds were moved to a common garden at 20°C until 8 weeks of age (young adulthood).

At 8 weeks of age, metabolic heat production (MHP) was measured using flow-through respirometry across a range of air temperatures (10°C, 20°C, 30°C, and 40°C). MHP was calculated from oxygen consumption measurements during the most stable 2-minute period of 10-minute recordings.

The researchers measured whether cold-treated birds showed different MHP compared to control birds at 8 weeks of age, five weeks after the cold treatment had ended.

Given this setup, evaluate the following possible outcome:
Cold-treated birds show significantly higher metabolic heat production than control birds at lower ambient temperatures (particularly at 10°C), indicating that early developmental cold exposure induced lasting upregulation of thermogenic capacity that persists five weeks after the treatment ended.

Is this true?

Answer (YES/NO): NO